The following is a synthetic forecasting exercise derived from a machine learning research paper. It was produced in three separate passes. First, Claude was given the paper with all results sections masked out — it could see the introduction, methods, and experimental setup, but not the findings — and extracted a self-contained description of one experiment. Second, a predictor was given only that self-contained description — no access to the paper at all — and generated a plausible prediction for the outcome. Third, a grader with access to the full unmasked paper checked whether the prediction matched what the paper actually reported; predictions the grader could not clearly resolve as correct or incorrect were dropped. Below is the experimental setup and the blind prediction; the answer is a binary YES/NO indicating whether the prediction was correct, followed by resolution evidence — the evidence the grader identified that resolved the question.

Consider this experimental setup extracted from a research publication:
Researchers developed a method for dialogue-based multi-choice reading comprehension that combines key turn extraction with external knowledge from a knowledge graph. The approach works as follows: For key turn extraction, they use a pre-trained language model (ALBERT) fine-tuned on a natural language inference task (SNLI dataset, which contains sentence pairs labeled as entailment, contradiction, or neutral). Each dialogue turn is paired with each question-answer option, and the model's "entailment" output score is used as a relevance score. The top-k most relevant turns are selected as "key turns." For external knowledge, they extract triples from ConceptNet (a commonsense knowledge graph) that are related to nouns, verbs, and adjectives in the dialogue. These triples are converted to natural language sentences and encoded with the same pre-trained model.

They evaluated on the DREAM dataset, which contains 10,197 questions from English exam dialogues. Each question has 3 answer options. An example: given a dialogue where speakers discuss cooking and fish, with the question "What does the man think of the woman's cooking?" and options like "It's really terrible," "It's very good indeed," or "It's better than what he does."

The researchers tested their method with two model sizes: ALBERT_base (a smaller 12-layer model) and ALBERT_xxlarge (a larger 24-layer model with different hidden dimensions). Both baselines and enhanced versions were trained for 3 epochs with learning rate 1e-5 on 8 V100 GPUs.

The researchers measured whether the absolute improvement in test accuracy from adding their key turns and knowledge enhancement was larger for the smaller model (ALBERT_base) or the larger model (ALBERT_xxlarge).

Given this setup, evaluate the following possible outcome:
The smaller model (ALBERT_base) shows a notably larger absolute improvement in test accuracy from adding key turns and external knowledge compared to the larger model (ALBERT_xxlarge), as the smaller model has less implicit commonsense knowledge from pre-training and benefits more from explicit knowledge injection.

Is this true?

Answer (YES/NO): NO